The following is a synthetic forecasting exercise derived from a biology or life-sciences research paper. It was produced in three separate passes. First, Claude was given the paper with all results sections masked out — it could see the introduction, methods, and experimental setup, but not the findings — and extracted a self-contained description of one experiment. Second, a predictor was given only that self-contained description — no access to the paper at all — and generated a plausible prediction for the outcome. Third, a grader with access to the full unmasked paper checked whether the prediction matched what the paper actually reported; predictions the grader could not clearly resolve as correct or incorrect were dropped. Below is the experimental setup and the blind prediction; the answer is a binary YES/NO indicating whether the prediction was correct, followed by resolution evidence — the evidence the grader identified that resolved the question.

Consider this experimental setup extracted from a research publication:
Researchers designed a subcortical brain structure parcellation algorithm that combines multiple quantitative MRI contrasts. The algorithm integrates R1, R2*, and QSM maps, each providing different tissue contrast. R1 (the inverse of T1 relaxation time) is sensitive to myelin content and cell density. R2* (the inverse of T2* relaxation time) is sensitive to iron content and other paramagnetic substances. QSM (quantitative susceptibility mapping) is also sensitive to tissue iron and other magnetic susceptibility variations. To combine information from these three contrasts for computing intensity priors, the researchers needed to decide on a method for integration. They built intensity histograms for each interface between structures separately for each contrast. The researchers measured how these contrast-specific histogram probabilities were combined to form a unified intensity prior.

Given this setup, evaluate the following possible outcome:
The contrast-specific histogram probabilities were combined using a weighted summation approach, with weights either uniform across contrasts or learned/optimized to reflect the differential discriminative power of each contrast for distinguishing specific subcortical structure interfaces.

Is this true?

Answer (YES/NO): NO